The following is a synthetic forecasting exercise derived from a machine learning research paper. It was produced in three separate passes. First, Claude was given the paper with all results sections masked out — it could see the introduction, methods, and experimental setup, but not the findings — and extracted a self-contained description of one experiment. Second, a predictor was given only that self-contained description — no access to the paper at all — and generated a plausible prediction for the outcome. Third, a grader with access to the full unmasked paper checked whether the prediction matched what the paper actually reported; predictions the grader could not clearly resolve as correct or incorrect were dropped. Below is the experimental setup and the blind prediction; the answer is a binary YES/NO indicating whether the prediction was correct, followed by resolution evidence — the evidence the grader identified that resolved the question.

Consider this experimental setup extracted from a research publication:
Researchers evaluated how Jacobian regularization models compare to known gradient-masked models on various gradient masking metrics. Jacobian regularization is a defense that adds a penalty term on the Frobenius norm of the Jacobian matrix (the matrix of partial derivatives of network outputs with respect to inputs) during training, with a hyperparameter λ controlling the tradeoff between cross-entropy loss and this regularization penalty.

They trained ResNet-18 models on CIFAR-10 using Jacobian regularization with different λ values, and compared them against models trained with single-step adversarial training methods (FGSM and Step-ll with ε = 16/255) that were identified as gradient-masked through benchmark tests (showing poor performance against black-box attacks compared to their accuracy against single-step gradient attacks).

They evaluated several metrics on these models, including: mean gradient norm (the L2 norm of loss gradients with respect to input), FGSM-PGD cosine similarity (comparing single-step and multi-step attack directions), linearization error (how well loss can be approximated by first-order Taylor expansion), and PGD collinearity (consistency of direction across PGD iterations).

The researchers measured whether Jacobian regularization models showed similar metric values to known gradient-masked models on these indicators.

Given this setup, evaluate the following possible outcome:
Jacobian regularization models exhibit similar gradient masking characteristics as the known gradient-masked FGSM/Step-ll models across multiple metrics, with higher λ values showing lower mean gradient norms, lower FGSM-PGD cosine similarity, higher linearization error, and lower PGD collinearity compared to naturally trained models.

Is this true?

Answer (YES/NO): NO